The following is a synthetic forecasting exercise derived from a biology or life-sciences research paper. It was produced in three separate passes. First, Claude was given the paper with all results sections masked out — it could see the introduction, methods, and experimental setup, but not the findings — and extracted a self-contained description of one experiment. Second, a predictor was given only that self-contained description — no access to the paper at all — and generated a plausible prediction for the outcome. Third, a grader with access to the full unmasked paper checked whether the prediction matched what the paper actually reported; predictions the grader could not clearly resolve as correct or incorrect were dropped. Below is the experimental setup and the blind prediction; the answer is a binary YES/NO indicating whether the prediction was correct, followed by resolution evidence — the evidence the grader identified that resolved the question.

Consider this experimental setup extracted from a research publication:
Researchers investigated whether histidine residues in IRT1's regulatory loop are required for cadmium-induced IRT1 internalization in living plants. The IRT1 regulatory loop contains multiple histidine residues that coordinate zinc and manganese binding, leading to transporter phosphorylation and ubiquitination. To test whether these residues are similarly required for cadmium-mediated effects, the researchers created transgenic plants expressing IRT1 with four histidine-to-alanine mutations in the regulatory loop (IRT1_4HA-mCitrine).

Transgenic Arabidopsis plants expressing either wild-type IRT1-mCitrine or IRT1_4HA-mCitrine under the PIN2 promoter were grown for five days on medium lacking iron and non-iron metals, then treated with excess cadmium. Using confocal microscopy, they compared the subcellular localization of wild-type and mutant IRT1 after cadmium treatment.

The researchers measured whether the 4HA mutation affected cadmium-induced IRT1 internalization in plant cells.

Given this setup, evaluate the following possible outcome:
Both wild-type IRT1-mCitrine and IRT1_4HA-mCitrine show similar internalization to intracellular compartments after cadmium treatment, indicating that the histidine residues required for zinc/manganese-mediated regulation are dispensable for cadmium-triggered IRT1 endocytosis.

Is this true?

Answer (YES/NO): NO